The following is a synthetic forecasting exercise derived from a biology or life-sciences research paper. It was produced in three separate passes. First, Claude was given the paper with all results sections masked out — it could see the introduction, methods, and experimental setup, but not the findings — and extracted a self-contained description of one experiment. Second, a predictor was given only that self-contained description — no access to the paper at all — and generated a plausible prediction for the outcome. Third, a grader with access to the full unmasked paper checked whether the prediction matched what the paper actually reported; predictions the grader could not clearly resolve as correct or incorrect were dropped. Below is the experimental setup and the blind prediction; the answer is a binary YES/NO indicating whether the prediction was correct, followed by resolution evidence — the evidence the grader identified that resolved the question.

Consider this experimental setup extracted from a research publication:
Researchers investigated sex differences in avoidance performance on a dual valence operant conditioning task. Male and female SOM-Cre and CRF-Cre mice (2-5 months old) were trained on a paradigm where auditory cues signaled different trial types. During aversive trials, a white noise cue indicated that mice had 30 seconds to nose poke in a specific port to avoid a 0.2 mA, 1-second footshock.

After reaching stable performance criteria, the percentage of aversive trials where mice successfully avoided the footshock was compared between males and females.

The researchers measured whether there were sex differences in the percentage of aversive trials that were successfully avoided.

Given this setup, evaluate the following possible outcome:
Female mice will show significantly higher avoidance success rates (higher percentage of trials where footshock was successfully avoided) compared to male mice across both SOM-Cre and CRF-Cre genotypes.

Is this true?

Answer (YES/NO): NO